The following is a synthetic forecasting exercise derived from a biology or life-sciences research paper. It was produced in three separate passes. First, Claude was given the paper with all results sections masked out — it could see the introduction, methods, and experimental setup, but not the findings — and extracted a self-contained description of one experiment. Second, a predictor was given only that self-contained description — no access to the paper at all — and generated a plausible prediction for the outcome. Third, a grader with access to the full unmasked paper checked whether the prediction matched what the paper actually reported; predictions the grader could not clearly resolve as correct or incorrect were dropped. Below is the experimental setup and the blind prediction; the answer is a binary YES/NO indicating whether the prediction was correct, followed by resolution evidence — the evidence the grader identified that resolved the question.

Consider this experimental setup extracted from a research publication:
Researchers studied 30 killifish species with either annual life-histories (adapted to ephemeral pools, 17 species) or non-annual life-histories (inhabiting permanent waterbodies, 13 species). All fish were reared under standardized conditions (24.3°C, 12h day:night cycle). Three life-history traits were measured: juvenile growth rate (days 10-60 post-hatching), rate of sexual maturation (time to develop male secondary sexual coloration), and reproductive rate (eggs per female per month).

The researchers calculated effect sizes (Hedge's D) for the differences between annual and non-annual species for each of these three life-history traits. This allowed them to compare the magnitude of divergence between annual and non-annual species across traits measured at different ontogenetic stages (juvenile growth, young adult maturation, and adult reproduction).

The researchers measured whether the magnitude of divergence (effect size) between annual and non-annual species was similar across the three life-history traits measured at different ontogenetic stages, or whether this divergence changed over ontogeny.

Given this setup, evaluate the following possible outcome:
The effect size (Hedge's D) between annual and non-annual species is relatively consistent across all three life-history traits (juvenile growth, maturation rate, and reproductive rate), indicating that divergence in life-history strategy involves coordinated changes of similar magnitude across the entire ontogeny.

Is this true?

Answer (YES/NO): NO